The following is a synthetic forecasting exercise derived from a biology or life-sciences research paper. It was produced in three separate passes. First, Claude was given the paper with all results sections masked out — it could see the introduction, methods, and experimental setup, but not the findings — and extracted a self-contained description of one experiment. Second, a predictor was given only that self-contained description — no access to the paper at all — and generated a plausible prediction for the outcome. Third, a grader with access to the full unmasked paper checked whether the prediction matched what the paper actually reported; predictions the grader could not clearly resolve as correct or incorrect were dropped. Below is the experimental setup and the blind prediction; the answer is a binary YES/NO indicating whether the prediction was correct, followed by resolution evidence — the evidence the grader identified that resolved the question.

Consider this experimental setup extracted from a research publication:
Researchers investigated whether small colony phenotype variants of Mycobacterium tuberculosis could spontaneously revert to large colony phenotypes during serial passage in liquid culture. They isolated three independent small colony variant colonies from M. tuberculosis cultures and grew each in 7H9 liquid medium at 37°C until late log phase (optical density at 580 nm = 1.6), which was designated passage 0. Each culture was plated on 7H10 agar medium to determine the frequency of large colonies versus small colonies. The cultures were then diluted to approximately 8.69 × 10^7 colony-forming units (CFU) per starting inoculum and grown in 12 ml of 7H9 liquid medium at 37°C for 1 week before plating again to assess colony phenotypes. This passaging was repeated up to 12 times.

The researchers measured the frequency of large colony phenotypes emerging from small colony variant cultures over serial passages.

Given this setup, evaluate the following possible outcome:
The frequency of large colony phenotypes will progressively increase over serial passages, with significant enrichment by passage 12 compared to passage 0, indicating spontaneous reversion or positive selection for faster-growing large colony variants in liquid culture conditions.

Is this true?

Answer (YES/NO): YES